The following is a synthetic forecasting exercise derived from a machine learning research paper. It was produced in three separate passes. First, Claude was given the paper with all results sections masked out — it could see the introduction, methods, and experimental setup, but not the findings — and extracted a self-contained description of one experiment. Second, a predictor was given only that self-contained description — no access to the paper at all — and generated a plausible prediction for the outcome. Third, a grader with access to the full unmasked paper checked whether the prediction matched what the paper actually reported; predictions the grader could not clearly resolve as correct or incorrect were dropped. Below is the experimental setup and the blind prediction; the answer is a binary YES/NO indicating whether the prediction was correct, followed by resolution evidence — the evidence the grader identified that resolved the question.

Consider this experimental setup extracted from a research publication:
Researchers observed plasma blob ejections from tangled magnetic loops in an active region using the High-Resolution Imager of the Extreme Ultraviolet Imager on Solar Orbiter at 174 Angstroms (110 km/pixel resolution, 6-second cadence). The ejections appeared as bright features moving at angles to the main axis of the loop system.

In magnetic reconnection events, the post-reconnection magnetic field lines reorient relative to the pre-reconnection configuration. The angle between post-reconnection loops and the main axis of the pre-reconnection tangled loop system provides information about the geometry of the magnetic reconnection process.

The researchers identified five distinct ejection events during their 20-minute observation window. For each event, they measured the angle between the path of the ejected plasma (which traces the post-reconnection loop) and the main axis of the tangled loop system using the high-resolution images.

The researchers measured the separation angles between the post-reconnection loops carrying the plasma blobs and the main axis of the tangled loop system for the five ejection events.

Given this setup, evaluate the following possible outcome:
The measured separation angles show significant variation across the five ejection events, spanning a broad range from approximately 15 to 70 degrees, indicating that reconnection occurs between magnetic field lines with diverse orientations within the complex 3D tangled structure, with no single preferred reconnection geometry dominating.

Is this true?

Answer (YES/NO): NO